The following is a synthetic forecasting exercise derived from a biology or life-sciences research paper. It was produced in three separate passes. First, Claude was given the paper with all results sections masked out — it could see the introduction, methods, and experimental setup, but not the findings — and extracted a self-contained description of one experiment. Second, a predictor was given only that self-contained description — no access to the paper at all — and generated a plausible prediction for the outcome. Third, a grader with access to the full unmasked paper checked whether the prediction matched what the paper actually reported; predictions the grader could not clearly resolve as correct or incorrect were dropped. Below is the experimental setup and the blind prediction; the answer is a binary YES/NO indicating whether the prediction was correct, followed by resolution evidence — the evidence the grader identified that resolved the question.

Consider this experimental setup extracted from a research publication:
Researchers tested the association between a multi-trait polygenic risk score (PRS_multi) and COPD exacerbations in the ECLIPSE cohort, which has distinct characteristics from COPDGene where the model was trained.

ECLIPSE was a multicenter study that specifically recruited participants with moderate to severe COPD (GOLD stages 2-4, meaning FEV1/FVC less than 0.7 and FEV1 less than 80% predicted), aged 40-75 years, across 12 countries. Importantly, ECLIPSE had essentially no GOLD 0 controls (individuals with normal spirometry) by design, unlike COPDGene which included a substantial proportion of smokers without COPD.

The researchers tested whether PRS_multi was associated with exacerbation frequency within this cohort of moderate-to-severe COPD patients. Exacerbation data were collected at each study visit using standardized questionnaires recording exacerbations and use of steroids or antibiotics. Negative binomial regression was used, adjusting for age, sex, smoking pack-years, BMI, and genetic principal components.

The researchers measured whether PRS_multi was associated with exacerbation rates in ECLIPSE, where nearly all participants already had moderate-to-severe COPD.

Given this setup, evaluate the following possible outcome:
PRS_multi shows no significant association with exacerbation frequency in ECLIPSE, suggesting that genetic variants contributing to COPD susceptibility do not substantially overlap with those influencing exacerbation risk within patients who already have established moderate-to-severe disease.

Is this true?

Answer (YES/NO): NO